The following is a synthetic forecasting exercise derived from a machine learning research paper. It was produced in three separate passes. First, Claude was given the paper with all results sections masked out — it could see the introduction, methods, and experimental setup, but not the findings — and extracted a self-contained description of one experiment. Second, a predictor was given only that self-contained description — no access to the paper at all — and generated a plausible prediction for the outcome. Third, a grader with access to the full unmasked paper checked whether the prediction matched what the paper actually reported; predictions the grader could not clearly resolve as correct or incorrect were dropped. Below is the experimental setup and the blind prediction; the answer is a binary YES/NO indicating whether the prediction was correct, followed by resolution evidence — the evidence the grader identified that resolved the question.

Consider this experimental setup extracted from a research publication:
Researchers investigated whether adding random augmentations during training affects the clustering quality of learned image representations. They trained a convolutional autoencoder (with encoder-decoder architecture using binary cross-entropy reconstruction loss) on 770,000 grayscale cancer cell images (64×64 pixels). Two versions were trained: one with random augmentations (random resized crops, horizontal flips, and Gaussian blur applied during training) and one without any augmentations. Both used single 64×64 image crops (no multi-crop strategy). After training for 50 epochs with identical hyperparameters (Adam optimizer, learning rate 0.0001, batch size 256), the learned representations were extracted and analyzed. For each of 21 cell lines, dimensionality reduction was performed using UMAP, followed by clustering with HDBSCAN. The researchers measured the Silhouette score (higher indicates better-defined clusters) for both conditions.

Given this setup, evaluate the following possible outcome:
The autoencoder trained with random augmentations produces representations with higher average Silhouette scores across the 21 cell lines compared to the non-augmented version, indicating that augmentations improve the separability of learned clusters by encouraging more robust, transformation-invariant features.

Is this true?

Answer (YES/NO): YES